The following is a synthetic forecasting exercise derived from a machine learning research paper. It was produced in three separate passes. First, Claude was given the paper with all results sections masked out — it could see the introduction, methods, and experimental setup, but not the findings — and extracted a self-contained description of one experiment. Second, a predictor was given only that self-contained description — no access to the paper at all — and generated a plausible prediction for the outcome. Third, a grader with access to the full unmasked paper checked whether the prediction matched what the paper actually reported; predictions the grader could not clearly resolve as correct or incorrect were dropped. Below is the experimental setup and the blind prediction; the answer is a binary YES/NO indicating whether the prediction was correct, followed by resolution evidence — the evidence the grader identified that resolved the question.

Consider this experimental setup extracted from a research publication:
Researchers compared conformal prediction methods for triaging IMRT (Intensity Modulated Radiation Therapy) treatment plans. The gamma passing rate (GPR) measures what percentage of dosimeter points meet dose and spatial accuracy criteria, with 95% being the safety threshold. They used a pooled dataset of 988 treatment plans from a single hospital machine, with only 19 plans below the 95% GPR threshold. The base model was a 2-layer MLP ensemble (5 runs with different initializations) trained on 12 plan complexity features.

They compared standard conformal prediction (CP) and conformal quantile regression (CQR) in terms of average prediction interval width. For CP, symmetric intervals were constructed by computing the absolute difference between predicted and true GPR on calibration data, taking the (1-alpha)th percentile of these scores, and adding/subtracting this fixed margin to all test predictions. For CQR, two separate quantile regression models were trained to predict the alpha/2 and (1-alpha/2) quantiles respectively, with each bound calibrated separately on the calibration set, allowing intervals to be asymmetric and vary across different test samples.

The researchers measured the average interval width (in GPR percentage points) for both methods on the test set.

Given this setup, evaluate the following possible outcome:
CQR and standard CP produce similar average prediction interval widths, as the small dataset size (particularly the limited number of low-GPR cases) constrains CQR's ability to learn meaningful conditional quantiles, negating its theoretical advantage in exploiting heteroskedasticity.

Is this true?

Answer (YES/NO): NO